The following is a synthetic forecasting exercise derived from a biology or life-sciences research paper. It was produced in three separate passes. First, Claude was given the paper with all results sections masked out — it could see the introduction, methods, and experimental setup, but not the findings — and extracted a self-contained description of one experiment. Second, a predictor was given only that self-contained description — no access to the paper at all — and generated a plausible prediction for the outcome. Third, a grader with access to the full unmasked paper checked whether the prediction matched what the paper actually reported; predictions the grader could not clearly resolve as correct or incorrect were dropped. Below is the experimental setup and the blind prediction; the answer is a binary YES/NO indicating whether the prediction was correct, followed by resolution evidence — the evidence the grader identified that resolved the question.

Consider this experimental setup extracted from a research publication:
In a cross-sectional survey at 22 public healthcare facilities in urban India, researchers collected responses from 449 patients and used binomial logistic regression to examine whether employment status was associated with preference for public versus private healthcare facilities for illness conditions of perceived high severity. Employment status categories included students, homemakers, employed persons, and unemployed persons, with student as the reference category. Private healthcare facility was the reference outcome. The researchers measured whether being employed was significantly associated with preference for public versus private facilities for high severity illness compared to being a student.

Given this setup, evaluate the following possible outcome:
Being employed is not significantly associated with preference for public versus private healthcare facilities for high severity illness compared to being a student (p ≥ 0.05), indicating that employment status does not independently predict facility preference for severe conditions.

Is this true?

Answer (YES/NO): NO